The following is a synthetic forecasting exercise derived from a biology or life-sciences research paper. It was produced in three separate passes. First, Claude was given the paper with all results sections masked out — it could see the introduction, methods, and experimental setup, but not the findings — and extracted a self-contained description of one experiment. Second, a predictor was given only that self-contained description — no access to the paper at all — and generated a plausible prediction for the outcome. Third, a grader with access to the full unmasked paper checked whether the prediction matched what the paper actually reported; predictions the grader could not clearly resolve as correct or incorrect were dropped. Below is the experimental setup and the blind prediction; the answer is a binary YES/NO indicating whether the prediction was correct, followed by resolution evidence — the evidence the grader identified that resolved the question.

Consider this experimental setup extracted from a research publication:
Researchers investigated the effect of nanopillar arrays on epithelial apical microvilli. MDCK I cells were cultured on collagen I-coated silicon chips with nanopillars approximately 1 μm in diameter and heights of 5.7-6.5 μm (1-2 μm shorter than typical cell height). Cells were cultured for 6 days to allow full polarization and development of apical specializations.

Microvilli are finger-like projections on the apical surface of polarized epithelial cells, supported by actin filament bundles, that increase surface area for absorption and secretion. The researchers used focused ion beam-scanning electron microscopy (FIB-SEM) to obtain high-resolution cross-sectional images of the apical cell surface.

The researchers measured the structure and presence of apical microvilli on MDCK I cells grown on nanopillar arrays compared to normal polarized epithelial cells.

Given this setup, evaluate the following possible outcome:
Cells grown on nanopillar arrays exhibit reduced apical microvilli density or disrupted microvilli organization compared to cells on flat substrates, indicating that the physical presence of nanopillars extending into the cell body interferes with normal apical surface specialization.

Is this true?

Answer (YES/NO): NO